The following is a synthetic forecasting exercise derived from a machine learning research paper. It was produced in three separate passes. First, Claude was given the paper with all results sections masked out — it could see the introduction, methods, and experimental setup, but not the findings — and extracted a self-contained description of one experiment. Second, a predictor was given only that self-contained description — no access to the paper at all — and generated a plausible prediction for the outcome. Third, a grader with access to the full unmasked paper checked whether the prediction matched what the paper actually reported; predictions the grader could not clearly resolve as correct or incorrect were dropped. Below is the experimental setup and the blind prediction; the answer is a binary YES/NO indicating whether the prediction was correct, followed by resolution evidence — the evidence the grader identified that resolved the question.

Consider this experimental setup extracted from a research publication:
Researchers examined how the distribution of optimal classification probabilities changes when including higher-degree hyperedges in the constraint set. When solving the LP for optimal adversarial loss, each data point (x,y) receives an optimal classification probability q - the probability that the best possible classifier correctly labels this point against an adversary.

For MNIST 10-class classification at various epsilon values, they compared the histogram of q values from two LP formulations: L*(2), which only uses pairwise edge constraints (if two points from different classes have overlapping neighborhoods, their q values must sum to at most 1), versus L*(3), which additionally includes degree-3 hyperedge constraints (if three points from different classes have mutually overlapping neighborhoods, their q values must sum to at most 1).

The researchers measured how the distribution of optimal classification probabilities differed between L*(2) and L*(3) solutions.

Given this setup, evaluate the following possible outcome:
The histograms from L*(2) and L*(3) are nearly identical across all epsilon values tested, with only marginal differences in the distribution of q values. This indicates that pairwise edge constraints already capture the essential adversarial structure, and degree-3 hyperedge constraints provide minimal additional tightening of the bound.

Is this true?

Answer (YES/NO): NO